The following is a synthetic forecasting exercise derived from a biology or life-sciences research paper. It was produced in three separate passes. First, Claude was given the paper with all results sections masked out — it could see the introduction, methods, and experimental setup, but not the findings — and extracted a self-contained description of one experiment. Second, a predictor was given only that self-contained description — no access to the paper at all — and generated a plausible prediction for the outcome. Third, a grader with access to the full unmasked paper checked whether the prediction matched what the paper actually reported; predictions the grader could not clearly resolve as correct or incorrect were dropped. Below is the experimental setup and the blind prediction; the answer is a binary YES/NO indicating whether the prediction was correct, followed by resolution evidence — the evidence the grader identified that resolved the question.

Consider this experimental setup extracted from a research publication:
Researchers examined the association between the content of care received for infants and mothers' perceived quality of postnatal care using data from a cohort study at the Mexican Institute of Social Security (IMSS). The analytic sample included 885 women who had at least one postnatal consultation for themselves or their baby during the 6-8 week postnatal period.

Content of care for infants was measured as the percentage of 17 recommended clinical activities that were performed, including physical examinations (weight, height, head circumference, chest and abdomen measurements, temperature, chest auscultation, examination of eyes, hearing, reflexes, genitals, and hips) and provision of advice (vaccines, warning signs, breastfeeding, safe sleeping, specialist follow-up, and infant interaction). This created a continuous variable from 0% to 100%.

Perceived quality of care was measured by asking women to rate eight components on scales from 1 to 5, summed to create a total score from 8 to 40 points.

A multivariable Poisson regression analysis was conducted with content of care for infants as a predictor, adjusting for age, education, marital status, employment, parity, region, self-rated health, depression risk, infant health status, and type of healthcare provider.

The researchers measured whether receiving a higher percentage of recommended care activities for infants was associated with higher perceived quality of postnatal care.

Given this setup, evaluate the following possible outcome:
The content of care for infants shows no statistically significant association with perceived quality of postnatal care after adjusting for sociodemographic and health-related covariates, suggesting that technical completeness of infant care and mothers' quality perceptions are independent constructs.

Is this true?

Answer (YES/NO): NO